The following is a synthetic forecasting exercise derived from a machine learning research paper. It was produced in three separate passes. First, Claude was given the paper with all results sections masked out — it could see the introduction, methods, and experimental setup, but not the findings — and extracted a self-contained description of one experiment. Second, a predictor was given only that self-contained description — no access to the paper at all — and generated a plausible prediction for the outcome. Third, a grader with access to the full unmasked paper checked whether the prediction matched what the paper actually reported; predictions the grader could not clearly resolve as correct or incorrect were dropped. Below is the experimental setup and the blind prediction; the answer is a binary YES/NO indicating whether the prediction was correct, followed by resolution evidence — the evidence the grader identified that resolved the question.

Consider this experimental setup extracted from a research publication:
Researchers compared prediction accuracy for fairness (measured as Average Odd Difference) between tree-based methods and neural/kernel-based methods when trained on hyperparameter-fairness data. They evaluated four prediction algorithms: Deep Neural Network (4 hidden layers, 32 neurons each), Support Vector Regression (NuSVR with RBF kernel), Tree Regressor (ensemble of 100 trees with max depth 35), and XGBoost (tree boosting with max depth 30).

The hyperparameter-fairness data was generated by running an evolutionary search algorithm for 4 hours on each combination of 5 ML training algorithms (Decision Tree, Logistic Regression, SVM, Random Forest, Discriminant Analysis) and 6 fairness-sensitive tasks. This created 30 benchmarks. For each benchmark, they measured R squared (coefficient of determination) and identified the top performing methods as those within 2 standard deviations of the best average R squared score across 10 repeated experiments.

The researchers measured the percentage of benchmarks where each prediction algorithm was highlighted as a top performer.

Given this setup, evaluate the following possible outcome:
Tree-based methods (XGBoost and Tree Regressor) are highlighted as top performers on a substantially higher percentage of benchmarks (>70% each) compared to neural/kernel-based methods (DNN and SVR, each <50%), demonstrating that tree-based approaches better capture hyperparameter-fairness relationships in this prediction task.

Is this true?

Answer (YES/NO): YES